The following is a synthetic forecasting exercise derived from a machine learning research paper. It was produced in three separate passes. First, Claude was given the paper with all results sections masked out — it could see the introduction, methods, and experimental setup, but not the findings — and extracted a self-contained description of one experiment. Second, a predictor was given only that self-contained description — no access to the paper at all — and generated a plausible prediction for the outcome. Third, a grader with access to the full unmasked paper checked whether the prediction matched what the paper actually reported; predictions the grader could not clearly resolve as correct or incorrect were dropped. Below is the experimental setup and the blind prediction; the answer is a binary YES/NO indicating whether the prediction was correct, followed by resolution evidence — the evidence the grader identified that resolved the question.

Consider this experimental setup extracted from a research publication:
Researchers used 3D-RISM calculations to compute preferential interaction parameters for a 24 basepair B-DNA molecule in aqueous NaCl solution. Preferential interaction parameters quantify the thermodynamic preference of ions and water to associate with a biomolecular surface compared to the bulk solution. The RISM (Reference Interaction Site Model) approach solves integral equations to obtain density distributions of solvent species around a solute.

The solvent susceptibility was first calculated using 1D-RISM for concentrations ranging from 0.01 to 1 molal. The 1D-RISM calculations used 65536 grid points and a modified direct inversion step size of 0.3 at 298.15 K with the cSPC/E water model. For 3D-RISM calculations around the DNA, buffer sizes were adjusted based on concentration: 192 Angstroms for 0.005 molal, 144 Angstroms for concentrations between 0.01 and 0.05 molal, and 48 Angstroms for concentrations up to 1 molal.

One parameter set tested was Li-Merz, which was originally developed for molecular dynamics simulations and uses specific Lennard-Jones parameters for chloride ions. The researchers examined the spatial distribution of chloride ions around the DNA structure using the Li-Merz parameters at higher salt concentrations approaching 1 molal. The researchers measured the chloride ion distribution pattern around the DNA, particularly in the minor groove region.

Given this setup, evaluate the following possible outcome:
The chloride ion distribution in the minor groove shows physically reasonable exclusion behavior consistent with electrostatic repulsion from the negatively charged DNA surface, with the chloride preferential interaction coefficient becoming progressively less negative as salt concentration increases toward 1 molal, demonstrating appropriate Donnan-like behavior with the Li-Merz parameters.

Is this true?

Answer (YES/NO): NO